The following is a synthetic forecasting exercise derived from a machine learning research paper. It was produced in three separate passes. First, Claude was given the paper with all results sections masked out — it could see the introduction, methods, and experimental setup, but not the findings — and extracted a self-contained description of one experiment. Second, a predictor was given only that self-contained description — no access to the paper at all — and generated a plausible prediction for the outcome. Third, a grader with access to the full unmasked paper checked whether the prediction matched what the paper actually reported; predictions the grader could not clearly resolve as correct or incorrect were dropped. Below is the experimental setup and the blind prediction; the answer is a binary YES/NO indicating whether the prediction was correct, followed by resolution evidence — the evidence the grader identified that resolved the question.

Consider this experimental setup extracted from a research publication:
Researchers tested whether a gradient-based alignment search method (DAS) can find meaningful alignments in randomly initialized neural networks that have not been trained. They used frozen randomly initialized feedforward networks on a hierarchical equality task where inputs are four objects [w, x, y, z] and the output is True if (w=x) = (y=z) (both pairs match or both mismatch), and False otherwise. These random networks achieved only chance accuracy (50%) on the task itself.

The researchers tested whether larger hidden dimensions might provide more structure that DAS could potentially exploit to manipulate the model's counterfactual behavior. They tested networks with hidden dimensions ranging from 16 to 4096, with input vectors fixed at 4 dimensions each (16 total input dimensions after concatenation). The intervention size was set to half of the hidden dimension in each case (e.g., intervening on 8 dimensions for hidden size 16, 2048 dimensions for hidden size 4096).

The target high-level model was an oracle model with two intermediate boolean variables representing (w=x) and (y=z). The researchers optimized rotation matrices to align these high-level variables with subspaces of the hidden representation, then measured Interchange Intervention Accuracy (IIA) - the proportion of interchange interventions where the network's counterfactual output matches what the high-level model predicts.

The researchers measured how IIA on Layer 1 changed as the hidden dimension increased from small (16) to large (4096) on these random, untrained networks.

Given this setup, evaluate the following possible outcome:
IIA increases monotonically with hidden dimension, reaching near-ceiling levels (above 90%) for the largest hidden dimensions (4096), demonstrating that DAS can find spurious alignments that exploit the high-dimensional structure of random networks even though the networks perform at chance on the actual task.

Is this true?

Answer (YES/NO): NO